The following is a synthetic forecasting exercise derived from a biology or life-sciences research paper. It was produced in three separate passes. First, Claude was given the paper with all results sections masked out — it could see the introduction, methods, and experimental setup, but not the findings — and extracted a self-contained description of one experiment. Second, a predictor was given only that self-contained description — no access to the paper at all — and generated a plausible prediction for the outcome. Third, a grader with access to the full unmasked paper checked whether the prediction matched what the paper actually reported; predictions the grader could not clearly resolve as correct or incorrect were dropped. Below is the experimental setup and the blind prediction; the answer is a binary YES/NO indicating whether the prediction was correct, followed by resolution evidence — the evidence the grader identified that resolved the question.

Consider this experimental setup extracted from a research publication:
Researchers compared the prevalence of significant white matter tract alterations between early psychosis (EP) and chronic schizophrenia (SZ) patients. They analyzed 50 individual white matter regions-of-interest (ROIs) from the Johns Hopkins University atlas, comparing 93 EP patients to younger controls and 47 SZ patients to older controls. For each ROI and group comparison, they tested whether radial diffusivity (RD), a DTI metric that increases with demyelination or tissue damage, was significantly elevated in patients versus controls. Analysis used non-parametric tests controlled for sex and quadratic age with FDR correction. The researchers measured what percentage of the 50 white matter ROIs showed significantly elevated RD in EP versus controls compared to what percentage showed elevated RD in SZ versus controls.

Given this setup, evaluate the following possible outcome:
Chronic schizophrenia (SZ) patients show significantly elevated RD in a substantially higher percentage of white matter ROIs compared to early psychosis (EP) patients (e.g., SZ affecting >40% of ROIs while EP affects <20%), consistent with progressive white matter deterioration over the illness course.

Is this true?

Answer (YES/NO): NO